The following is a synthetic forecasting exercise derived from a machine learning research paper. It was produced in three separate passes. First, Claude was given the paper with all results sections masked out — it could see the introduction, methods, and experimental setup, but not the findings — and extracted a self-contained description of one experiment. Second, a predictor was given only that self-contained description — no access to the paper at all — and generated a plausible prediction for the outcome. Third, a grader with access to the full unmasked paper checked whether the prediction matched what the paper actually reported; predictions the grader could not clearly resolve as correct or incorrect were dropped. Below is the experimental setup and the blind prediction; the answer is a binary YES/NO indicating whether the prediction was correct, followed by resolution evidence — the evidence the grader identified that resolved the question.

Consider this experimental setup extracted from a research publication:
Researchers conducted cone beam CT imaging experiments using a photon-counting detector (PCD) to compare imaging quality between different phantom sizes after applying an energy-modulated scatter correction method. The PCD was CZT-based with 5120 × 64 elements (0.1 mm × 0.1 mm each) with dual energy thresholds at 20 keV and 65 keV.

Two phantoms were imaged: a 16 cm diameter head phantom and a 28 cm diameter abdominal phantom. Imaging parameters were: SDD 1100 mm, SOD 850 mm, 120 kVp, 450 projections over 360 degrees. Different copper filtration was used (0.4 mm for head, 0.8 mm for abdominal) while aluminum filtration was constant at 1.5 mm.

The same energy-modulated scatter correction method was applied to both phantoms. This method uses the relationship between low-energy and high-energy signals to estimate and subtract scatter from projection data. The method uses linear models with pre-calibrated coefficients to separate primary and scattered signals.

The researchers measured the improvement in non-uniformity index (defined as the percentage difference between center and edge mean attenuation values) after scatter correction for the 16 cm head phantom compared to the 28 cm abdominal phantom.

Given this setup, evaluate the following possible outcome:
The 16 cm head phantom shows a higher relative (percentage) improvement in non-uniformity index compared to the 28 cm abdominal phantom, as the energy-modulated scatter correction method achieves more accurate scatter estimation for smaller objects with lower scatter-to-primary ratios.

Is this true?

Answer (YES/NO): YES